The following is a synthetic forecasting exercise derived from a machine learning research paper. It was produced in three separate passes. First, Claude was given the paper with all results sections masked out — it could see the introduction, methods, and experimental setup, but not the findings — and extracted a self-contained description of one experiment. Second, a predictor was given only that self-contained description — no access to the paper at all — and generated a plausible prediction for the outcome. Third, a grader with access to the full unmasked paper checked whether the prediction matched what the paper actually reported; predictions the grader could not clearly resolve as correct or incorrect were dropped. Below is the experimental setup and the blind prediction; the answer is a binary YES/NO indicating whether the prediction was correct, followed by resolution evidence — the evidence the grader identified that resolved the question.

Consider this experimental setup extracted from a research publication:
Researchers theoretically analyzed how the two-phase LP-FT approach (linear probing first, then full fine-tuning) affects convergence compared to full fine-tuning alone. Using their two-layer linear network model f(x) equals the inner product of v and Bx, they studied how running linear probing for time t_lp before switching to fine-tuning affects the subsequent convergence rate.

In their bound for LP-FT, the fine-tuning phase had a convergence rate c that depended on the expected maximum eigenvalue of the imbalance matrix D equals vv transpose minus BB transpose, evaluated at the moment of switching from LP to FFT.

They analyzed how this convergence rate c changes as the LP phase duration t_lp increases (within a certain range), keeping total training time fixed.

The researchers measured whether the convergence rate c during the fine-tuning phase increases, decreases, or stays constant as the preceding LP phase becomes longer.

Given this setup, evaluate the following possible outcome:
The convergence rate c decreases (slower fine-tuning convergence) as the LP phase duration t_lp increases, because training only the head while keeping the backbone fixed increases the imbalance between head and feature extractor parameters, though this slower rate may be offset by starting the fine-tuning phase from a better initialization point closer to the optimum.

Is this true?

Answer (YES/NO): NO